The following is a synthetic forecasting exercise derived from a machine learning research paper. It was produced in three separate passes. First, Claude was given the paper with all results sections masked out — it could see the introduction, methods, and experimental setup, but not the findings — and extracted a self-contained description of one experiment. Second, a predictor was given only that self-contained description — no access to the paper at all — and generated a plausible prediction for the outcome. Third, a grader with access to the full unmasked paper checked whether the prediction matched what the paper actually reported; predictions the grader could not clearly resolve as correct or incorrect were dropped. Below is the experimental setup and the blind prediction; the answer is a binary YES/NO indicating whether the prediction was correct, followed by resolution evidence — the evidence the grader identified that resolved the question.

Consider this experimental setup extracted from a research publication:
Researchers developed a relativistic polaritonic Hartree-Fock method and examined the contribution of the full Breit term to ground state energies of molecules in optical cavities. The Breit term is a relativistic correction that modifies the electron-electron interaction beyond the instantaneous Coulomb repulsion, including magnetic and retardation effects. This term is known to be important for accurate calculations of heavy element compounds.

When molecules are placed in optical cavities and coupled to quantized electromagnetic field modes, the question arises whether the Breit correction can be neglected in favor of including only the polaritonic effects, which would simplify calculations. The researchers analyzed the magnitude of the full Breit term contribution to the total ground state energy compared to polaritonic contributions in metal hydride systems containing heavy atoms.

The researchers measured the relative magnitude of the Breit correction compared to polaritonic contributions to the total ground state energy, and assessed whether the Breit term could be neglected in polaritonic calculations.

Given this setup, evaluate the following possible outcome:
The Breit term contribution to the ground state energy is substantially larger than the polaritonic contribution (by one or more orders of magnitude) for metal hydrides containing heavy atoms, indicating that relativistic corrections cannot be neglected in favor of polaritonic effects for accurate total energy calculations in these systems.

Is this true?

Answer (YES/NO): YES